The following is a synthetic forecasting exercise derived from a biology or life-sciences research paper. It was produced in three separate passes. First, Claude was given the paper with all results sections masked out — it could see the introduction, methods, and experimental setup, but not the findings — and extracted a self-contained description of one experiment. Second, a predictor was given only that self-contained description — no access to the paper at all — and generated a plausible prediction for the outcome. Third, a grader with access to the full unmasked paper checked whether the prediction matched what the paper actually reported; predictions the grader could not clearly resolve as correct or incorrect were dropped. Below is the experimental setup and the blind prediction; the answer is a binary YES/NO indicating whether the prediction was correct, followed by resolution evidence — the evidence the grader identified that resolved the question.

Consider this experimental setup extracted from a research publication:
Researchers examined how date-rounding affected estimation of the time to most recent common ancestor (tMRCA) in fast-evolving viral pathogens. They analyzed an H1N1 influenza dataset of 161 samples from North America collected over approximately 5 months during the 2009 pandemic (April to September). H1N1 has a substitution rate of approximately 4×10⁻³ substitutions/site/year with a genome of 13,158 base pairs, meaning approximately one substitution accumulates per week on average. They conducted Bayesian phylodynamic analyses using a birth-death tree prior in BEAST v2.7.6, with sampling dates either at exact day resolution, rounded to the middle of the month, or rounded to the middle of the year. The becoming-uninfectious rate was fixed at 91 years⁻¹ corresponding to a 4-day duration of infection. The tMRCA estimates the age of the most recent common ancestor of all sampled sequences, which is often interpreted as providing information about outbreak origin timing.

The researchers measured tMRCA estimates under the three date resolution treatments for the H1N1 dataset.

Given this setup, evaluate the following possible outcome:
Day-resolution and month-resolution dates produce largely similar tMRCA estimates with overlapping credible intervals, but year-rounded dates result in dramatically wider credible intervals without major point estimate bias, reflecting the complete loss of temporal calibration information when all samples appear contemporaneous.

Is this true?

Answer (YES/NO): NO